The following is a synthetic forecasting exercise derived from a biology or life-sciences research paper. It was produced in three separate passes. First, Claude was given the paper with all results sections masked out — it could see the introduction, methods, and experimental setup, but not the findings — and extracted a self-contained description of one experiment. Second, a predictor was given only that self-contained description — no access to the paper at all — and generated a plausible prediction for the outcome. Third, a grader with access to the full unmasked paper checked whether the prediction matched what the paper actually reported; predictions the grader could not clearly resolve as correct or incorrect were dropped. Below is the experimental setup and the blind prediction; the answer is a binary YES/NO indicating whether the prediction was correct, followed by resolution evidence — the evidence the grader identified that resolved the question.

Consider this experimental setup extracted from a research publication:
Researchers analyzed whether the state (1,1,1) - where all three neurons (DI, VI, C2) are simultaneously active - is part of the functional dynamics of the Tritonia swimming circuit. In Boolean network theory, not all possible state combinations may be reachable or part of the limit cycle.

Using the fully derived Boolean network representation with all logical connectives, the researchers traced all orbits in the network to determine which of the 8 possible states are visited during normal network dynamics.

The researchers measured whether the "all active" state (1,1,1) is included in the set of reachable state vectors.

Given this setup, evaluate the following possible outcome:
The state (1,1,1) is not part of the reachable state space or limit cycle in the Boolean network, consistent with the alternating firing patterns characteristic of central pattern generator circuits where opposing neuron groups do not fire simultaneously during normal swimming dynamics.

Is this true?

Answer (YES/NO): YES